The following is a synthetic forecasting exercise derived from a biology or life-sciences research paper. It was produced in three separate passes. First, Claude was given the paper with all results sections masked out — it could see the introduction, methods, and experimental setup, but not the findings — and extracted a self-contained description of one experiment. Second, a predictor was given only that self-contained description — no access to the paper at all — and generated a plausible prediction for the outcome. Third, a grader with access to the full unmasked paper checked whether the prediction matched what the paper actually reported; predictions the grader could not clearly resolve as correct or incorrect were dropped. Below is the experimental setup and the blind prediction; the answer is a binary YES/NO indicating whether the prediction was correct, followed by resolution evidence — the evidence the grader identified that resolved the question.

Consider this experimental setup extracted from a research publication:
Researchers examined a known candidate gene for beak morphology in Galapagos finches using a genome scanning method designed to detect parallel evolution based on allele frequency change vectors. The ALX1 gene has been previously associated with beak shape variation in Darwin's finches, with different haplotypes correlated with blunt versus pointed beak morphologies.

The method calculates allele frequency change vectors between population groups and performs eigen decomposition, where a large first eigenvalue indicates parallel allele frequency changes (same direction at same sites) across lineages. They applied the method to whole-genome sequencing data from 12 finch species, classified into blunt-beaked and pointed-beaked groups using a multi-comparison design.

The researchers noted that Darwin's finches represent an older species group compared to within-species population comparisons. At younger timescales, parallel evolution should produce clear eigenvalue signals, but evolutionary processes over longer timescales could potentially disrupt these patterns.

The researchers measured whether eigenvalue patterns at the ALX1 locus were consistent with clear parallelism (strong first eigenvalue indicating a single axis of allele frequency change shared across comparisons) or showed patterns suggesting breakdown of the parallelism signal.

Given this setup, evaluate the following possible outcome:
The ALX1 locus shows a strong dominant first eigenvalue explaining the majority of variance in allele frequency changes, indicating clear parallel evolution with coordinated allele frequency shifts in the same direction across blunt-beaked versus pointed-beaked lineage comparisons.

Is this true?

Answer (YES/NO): NO